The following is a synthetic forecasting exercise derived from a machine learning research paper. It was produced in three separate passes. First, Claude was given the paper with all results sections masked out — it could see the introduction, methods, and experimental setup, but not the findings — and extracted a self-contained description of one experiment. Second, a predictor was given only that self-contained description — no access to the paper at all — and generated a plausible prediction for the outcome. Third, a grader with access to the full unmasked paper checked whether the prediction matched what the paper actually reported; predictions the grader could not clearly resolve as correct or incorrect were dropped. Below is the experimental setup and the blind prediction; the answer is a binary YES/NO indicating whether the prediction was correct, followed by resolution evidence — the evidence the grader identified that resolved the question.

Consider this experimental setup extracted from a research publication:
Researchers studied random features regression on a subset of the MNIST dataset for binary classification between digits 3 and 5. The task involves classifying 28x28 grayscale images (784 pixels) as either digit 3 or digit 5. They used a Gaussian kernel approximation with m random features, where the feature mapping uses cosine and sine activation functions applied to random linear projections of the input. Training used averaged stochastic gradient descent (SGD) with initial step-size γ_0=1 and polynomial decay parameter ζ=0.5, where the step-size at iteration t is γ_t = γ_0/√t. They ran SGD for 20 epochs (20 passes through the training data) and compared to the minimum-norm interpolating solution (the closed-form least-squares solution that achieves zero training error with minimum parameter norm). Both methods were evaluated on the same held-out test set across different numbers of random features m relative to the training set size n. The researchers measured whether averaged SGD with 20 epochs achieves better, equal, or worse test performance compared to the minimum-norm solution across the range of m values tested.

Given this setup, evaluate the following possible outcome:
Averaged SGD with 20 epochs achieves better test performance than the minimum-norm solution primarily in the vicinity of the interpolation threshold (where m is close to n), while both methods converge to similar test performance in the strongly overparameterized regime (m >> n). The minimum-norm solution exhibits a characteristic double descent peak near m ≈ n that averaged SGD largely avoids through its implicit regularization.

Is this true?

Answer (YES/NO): NO